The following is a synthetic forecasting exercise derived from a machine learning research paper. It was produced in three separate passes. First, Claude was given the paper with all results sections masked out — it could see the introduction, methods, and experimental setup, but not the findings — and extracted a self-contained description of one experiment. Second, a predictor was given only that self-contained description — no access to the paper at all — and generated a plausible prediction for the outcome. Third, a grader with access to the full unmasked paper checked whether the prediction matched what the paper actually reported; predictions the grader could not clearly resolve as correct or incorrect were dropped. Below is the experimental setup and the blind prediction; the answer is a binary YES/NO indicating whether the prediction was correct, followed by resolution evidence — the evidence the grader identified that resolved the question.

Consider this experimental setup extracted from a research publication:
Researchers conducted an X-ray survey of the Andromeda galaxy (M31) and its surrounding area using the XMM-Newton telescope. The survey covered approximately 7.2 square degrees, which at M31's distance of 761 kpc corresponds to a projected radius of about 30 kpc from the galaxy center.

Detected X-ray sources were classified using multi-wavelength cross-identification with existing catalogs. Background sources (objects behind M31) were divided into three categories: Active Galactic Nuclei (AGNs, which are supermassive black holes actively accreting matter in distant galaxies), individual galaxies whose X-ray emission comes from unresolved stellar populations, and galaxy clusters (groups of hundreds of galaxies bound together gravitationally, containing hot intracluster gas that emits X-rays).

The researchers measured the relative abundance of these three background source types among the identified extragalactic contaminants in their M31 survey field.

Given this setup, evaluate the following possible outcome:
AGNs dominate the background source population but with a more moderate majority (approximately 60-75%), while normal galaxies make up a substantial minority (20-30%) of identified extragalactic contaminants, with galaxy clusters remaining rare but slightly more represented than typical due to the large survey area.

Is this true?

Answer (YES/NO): NO